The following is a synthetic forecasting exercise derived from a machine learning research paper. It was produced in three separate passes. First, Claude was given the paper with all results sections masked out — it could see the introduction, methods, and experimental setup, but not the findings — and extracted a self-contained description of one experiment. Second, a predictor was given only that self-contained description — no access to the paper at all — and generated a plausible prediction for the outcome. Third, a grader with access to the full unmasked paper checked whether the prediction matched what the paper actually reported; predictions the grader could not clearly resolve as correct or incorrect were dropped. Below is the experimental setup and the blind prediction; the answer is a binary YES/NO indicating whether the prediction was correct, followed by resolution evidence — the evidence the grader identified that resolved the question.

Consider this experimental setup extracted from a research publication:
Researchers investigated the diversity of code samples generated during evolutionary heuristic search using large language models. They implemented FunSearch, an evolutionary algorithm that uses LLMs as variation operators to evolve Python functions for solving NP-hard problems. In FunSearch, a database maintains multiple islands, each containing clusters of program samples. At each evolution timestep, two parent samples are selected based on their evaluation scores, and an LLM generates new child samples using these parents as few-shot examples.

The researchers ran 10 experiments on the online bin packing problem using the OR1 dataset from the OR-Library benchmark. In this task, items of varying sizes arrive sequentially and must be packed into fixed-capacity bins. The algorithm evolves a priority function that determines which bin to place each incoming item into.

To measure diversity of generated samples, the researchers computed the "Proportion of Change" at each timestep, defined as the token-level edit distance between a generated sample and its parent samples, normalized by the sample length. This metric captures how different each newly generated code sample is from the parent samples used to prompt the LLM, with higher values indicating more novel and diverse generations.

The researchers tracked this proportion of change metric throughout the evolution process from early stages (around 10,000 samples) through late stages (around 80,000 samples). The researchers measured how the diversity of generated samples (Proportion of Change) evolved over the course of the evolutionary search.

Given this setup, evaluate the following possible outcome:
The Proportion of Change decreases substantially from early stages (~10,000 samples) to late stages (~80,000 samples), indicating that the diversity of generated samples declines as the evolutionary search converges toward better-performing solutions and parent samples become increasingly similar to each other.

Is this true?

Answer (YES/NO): NO